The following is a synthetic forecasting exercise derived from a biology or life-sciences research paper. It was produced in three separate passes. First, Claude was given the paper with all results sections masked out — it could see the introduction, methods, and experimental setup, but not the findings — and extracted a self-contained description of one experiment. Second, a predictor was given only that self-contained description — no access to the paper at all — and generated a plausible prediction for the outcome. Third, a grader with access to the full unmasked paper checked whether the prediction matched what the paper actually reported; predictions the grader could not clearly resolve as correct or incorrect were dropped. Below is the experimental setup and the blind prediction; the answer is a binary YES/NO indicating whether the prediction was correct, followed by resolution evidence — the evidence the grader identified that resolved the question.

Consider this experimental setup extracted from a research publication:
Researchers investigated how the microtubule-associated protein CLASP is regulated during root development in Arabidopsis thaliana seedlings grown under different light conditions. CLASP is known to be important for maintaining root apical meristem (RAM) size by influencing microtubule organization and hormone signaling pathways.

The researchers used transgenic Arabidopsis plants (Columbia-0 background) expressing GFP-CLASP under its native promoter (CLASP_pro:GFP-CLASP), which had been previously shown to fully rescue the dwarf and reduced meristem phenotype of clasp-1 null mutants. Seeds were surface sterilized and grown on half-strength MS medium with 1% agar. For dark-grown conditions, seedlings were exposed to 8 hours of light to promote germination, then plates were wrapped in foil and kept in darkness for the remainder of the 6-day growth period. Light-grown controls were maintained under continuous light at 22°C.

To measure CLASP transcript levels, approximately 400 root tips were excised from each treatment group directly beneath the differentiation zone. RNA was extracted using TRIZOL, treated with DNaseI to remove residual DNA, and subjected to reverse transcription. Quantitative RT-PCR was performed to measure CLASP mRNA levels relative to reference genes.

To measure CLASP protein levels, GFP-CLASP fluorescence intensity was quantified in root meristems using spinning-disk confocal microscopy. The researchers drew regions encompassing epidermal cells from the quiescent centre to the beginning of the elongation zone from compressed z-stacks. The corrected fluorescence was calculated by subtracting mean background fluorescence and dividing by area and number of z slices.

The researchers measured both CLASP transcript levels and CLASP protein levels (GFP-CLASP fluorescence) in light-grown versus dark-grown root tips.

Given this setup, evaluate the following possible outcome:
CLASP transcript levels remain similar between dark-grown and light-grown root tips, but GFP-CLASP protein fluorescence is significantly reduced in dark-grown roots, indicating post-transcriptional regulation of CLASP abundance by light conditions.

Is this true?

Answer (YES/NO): NO